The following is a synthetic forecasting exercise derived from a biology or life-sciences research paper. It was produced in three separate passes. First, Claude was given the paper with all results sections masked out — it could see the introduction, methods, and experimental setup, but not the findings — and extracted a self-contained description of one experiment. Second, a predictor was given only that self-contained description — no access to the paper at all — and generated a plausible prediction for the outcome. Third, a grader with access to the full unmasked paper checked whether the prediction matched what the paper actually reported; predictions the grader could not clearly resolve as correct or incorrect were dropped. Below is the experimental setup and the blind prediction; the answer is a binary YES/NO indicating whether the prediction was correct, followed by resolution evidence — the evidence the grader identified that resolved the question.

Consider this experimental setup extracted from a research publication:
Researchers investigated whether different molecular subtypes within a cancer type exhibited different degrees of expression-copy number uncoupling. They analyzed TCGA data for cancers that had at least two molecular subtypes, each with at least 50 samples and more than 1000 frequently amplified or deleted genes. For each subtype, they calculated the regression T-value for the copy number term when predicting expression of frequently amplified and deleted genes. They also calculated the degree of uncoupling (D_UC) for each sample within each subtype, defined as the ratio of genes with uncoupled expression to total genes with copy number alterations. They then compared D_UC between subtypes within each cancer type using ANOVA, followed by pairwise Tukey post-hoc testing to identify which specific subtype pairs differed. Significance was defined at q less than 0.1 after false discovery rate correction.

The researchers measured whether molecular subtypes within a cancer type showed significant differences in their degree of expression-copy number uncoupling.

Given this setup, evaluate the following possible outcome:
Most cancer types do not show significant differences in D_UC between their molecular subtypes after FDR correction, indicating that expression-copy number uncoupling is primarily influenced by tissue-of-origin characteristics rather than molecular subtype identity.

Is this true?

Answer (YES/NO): NO